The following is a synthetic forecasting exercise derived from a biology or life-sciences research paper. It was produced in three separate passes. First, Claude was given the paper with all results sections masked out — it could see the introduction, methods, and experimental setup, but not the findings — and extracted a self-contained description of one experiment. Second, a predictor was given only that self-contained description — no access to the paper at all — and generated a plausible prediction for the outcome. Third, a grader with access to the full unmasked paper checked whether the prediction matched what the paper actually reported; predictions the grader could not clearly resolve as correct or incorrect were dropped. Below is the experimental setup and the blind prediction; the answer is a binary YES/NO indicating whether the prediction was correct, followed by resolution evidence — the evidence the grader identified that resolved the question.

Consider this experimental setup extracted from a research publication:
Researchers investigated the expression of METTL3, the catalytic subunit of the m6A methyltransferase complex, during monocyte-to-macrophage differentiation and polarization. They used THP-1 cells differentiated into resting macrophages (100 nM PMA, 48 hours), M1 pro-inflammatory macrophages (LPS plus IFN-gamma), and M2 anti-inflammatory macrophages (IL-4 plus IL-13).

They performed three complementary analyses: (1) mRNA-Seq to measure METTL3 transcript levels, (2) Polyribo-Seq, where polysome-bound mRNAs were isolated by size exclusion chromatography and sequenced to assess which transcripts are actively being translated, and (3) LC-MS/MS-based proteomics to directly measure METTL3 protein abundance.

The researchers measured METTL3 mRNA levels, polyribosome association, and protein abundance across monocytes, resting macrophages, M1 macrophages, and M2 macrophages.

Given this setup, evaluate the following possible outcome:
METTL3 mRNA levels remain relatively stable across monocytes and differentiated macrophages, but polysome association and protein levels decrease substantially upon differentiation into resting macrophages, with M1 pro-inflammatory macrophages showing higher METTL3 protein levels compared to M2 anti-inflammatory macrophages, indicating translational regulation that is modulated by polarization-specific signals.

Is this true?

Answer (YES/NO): NO